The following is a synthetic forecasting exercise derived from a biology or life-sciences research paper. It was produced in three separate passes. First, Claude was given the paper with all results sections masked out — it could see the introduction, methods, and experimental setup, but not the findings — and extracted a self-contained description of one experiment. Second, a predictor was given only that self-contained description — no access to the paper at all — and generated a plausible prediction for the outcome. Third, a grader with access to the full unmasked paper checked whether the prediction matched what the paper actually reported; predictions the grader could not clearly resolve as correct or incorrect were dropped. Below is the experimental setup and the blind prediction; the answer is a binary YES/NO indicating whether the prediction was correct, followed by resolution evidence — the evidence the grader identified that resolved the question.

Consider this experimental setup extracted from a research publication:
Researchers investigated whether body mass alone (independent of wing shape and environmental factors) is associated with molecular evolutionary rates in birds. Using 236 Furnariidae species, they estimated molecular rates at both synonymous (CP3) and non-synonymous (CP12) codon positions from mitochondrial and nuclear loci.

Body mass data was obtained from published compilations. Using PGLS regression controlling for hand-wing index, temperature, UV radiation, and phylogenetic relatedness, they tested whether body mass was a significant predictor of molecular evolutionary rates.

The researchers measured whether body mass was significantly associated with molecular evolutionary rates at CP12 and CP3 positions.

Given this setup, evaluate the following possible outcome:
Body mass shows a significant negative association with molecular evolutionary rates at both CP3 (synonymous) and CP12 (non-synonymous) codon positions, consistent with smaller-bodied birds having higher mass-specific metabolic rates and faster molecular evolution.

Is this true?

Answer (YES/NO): NO